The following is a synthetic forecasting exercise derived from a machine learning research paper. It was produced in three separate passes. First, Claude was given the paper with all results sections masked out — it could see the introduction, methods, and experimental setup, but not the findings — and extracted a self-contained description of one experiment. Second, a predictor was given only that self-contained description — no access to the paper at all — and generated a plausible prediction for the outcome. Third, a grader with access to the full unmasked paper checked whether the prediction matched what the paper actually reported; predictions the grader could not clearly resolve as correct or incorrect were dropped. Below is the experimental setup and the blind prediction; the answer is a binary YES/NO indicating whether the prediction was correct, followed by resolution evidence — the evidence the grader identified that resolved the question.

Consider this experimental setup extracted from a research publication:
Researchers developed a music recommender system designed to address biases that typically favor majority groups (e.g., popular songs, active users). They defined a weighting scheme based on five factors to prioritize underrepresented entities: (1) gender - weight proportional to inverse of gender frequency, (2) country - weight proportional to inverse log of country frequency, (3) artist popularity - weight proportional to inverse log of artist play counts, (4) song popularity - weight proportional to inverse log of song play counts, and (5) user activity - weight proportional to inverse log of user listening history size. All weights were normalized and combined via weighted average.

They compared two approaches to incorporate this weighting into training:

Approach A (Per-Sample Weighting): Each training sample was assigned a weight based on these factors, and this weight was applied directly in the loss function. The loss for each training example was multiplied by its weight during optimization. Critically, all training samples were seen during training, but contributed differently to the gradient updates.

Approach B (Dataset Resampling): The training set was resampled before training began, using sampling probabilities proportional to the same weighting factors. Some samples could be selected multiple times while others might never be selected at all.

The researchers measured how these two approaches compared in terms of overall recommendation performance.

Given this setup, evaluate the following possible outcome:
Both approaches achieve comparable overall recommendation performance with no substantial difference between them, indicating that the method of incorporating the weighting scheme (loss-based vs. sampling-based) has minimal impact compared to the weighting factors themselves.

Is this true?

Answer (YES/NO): NO